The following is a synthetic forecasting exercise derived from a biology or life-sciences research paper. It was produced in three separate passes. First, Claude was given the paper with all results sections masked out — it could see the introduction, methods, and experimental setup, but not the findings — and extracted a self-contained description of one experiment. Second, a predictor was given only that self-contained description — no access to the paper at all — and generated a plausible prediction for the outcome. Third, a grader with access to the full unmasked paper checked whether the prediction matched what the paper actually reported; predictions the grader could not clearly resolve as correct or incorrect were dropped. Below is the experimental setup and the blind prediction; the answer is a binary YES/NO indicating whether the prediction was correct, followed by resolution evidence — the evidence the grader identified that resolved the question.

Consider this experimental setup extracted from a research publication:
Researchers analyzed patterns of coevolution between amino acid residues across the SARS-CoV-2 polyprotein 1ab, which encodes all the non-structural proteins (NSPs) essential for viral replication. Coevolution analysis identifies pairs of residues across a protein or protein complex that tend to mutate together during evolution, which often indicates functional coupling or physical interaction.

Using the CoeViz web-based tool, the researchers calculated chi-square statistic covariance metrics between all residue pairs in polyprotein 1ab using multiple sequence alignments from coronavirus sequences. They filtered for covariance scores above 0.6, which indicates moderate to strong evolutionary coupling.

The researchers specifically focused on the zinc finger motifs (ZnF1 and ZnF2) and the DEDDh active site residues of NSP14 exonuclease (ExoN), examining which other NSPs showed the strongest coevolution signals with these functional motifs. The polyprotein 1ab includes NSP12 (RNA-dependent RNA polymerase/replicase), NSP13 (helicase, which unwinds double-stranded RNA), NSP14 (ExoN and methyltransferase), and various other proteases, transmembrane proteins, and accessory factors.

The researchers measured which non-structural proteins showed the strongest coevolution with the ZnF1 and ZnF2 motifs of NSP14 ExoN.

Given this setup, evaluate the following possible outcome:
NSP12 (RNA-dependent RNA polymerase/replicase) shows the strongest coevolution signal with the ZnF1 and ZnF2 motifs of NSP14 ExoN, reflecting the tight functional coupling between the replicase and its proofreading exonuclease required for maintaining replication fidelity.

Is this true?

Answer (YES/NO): NO